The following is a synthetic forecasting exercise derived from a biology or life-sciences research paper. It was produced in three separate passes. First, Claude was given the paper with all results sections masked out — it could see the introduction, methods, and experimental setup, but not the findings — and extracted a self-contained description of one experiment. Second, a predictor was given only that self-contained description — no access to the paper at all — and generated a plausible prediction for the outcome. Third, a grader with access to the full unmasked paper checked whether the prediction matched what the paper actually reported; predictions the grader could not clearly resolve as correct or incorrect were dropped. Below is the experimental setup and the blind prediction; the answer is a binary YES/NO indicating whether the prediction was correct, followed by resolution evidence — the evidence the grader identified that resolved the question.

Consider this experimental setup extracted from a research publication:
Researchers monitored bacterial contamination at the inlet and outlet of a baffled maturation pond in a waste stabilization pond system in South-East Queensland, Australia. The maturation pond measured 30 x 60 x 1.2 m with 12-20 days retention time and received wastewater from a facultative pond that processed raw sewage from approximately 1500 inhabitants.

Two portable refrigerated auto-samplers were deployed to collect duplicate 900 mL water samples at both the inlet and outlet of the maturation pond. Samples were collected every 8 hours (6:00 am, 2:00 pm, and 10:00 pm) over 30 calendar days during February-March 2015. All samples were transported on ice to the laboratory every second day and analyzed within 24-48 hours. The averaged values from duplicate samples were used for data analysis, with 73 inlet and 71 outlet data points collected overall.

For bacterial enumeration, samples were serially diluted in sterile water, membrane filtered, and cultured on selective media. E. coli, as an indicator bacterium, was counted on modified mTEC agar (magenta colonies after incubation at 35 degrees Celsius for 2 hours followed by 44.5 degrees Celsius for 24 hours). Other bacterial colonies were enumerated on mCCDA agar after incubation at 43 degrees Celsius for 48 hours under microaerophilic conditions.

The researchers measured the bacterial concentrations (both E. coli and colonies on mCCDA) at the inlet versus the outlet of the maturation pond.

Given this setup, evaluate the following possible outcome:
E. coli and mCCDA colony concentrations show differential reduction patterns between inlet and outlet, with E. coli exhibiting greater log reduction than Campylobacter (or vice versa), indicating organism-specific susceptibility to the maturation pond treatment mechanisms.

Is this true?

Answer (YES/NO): NO